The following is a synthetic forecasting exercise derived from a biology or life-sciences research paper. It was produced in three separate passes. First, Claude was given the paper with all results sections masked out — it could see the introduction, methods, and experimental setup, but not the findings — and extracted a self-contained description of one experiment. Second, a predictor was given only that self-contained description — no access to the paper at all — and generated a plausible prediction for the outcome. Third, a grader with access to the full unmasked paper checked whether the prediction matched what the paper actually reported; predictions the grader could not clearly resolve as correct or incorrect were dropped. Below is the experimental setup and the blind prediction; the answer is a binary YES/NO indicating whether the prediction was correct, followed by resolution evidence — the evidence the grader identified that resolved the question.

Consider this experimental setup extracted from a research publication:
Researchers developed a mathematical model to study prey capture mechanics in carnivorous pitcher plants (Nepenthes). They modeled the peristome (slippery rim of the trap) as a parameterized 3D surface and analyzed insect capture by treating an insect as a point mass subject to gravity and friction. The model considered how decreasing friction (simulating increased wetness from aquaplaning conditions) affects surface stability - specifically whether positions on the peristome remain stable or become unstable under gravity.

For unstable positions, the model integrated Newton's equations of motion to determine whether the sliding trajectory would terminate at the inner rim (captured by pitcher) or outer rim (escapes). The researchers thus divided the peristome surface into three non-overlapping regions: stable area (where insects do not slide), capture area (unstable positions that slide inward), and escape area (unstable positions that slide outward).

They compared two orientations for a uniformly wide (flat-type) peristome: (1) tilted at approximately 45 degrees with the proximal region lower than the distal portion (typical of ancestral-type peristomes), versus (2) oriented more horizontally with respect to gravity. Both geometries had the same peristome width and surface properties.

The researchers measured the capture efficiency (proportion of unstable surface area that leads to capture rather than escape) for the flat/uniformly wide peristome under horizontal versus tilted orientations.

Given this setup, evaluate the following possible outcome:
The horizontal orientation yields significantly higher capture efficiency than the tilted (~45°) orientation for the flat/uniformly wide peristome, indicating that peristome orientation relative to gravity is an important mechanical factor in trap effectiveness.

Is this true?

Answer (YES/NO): YES